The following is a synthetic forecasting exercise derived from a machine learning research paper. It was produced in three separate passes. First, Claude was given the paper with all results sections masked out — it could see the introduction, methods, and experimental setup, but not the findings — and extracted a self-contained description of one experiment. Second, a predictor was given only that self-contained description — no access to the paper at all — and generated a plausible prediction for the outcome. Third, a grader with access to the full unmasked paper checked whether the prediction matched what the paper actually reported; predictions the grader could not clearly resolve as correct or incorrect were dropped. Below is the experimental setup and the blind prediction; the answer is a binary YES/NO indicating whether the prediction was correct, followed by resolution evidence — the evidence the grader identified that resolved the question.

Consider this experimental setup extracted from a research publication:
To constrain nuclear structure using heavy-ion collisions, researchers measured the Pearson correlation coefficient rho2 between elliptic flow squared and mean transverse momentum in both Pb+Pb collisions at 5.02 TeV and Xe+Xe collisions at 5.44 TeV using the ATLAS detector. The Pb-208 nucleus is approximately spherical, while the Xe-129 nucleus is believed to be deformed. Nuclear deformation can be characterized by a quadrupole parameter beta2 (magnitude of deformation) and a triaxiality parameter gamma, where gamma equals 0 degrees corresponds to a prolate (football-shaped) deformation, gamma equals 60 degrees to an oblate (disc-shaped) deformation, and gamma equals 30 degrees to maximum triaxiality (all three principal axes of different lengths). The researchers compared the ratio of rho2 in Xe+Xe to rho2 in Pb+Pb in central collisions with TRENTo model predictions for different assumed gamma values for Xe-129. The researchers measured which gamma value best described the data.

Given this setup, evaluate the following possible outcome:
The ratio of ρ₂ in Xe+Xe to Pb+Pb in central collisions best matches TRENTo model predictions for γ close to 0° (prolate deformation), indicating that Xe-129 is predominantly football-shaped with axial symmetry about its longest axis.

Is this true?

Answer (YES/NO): NO